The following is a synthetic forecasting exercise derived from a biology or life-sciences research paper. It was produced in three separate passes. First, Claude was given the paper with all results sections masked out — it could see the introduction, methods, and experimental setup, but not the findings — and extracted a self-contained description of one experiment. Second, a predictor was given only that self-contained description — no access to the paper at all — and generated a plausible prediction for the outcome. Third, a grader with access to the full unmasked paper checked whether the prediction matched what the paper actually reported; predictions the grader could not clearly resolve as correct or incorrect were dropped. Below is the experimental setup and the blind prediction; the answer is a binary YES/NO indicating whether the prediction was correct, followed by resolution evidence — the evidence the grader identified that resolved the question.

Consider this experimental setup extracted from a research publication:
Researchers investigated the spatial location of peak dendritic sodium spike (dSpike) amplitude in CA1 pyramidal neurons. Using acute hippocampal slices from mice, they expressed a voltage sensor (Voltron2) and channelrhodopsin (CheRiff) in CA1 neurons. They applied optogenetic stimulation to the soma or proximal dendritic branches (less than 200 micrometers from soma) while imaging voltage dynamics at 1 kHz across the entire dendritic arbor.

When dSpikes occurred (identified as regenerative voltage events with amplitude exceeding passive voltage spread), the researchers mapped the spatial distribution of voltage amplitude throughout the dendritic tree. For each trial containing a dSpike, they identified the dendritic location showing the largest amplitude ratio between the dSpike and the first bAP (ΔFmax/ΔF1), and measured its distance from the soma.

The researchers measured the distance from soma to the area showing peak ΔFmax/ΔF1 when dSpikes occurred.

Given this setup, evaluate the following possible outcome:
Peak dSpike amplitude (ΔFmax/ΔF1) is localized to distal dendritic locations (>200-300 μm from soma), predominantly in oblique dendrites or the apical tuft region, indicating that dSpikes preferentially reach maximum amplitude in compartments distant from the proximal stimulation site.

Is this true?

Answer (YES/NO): NO